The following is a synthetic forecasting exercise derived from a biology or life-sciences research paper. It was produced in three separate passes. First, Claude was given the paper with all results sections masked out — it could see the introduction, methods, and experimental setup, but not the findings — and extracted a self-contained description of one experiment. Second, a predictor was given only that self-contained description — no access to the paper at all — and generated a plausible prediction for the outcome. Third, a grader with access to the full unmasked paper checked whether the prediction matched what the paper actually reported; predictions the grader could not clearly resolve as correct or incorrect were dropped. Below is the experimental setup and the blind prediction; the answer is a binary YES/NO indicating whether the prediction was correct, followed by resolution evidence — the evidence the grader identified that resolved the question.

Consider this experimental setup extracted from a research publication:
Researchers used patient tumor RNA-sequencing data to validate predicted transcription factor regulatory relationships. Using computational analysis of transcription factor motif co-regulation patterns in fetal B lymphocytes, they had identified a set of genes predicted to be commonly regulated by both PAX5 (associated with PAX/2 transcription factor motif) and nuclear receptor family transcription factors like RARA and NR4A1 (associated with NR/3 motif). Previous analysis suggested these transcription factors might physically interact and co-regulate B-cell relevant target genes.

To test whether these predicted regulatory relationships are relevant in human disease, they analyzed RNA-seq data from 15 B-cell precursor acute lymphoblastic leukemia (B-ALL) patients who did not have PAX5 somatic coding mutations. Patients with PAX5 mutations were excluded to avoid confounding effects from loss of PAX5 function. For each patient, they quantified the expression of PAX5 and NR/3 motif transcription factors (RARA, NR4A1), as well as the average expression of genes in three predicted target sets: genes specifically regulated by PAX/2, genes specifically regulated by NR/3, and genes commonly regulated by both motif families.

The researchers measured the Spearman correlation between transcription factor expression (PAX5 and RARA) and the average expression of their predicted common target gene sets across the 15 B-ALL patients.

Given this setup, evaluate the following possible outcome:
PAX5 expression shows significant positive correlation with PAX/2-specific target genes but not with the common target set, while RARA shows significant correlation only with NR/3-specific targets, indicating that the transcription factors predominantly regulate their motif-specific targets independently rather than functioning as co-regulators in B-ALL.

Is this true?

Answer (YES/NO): NO